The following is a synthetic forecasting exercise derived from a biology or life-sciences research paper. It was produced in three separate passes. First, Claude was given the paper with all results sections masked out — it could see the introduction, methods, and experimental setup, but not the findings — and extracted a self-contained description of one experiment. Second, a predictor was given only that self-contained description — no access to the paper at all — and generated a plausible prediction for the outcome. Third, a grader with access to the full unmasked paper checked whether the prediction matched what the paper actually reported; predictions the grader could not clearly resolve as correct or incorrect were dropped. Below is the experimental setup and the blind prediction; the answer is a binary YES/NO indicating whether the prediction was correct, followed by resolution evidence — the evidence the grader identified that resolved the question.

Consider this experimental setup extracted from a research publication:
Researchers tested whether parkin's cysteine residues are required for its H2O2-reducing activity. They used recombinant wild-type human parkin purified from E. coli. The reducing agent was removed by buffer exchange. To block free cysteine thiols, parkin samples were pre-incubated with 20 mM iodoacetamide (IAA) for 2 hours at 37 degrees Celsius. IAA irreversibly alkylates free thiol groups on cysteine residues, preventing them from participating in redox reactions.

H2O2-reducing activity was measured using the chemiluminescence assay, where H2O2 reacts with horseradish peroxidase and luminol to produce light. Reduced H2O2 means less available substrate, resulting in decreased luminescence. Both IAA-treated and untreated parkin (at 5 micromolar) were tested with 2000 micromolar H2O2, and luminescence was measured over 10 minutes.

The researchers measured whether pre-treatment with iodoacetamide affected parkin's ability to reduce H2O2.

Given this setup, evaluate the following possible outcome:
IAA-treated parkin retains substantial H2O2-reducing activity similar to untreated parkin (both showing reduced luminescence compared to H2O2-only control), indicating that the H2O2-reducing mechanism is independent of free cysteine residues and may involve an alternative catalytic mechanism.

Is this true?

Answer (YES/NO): NO